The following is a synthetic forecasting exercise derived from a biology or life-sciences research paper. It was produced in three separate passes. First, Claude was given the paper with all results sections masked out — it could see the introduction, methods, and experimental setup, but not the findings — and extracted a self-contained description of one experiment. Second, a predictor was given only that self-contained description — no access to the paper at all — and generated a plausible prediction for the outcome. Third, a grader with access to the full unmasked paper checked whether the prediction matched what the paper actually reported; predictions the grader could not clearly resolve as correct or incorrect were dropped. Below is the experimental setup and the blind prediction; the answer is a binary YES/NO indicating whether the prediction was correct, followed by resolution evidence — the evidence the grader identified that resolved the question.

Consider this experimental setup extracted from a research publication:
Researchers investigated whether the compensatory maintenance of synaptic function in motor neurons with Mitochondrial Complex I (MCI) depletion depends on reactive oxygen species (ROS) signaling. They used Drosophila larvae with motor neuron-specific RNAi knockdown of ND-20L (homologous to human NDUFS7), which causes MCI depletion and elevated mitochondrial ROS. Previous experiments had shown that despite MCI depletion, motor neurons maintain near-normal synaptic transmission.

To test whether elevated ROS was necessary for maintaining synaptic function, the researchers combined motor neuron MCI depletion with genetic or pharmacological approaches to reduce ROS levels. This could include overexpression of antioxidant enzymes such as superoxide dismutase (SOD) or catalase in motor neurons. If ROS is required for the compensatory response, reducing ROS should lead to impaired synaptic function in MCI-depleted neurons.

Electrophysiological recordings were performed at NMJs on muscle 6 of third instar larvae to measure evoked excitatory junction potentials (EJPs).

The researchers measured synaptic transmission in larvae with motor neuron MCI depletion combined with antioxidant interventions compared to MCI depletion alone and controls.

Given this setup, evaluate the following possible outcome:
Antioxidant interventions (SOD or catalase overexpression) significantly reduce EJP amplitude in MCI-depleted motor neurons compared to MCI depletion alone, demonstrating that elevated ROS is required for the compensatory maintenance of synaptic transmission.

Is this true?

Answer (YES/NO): YES